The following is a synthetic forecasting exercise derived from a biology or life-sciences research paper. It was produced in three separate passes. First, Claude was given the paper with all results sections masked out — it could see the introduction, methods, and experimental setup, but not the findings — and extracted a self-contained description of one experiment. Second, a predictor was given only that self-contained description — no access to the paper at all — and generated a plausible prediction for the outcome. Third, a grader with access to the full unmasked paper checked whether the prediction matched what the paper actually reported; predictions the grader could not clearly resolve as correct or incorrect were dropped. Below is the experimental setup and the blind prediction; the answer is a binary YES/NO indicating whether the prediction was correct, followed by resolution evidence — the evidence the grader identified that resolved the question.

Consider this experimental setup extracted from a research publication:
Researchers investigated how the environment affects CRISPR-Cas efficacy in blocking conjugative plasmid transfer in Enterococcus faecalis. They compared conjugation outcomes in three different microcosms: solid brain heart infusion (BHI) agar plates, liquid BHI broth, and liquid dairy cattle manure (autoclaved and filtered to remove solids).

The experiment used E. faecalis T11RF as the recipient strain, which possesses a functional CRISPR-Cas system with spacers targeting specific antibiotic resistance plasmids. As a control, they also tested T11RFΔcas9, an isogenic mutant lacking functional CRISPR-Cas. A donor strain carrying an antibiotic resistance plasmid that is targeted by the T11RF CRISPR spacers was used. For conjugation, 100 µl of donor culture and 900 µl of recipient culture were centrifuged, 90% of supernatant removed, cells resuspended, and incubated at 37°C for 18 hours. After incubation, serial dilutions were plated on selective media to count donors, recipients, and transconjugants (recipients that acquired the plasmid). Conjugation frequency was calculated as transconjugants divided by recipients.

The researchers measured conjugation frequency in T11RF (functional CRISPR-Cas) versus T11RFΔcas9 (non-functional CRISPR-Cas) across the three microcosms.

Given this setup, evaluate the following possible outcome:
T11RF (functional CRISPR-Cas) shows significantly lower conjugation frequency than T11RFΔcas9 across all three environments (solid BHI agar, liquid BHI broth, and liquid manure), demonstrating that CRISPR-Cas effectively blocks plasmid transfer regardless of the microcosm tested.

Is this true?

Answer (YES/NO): YES